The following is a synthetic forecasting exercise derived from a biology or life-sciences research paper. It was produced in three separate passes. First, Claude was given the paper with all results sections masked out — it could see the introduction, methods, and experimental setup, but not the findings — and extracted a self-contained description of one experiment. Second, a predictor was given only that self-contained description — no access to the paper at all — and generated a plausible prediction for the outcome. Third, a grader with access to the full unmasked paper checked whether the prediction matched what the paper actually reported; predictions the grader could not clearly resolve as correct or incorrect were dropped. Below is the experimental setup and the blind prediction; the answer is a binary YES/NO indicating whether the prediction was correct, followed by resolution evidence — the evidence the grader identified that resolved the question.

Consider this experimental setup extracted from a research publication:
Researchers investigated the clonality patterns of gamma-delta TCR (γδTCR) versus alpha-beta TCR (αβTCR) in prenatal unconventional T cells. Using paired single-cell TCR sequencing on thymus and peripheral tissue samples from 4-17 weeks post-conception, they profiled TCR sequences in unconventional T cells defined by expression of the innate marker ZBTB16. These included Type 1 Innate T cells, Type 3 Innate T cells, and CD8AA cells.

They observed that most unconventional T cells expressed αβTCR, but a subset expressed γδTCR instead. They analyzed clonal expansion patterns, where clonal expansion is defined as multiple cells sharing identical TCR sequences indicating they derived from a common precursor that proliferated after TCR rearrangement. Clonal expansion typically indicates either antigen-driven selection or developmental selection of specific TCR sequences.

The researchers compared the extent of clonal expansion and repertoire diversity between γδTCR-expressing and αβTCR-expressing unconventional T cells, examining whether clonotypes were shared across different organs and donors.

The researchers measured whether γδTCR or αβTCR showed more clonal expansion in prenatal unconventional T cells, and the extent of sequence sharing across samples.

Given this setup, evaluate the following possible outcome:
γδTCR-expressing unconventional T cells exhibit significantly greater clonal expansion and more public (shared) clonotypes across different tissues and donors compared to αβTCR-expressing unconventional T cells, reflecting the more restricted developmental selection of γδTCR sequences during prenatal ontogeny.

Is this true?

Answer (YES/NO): YES